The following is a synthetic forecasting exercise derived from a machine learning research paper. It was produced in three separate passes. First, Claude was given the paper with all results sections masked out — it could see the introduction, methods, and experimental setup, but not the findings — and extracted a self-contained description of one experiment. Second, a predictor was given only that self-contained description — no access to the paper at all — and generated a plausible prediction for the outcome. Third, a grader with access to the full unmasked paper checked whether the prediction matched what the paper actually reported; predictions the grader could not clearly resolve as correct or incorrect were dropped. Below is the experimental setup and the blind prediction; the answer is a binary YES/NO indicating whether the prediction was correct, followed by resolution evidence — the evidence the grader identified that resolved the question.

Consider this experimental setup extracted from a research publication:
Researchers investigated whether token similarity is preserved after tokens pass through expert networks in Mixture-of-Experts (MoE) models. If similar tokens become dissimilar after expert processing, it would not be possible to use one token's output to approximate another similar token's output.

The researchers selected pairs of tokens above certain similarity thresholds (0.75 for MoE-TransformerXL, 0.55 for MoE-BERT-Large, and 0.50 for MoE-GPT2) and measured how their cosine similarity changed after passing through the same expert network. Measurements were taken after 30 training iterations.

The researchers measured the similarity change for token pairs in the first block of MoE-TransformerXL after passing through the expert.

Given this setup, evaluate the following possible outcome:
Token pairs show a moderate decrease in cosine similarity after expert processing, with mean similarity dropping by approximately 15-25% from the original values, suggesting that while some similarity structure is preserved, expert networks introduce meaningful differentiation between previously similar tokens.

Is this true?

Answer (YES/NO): NO